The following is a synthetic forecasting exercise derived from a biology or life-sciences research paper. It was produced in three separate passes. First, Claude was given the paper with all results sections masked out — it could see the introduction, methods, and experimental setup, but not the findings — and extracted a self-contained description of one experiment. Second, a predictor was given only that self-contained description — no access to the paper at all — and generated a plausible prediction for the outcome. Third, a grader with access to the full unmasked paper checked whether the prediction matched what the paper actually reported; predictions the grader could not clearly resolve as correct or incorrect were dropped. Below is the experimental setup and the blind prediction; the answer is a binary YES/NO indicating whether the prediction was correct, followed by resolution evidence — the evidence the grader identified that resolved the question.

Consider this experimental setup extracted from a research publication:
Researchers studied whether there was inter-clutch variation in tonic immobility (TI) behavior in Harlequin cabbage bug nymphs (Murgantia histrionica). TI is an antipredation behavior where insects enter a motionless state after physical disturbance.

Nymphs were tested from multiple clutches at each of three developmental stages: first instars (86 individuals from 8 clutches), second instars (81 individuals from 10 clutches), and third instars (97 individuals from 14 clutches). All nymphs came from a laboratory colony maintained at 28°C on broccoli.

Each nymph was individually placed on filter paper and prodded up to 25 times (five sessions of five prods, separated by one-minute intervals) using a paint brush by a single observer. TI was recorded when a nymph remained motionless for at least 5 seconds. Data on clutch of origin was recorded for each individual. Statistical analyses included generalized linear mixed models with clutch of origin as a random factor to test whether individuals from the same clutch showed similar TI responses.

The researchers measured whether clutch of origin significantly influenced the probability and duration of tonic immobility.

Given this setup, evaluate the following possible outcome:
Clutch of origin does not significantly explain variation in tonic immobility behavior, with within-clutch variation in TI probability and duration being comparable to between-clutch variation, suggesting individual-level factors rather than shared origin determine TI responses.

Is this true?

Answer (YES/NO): NO